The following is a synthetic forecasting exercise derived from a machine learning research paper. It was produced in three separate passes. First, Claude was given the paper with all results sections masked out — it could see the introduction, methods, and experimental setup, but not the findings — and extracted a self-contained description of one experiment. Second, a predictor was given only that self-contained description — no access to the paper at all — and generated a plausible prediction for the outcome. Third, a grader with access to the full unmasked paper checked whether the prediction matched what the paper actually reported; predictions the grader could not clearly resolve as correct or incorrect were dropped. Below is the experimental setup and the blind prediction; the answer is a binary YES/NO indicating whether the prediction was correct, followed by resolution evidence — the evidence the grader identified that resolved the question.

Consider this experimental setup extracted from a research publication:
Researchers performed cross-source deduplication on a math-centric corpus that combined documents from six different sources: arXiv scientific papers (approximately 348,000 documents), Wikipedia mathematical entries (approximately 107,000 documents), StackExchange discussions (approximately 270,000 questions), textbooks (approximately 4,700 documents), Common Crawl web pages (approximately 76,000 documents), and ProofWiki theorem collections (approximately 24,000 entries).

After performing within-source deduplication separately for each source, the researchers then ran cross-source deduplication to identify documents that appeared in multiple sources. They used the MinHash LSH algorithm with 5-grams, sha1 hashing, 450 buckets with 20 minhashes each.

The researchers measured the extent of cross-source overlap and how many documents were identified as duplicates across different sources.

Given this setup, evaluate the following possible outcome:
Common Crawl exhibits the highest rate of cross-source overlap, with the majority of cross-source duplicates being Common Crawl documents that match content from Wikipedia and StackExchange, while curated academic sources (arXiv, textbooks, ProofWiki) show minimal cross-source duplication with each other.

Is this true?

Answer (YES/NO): NO